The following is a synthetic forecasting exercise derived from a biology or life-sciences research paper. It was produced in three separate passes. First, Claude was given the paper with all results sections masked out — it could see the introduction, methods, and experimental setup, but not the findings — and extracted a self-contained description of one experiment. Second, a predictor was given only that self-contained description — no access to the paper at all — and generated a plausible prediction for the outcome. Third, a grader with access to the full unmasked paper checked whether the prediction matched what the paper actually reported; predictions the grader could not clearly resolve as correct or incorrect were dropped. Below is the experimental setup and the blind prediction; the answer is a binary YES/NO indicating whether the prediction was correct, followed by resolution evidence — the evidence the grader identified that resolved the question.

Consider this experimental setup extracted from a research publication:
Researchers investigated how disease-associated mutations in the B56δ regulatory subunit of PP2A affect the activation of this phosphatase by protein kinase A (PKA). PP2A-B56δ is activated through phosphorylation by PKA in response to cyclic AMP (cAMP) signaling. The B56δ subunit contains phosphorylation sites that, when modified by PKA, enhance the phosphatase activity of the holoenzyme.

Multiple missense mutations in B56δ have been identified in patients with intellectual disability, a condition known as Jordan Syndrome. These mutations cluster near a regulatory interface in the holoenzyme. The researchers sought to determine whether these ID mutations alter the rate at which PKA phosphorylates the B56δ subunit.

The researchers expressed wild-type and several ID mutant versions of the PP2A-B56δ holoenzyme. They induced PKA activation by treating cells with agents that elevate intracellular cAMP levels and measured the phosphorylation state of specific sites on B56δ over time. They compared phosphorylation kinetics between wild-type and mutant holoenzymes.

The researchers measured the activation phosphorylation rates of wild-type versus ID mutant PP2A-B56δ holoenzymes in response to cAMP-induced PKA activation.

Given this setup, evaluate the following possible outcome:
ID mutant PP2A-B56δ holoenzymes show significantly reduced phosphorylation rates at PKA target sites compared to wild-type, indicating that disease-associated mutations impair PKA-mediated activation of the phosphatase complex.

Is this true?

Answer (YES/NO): NO